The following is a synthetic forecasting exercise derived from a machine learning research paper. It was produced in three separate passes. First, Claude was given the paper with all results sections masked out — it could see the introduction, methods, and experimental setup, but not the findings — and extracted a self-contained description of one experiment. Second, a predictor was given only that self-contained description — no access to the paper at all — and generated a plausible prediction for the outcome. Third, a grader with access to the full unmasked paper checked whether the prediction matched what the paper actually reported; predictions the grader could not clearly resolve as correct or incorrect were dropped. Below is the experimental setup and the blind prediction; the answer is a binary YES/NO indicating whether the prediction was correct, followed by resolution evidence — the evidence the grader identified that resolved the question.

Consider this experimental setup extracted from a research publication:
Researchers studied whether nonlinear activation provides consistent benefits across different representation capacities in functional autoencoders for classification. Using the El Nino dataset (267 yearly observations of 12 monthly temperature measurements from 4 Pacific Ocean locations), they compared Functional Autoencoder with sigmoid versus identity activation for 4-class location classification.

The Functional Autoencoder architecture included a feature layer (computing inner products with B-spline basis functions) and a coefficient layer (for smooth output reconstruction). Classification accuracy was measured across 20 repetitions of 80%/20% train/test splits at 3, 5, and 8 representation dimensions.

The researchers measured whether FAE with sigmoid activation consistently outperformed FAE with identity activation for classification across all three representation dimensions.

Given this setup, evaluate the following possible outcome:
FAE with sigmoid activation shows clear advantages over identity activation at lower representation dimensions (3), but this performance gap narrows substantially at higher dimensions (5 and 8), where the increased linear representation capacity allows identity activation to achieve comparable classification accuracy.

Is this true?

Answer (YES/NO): NO